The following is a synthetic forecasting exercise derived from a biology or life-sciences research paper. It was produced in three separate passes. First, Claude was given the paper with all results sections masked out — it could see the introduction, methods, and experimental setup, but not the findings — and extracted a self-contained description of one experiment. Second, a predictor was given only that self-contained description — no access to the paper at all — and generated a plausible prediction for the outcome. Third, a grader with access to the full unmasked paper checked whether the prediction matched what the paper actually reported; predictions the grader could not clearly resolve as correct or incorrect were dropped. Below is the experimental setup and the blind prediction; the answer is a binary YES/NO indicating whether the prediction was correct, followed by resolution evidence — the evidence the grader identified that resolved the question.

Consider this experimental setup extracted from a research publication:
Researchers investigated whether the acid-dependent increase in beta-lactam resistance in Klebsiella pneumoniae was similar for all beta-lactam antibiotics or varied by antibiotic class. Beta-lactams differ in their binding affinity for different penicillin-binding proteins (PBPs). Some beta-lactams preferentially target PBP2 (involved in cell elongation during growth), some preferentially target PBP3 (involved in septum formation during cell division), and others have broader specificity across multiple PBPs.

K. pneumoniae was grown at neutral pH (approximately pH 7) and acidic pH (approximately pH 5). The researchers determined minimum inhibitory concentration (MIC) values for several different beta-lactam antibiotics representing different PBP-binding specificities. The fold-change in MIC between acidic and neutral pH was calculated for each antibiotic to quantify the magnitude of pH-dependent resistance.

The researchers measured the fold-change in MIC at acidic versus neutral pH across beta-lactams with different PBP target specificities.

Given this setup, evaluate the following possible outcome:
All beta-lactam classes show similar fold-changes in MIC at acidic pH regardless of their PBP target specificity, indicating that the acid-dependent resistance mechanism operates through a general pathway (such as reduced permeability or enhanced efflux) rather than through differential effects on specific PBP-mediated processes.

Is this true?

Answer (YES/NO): NO